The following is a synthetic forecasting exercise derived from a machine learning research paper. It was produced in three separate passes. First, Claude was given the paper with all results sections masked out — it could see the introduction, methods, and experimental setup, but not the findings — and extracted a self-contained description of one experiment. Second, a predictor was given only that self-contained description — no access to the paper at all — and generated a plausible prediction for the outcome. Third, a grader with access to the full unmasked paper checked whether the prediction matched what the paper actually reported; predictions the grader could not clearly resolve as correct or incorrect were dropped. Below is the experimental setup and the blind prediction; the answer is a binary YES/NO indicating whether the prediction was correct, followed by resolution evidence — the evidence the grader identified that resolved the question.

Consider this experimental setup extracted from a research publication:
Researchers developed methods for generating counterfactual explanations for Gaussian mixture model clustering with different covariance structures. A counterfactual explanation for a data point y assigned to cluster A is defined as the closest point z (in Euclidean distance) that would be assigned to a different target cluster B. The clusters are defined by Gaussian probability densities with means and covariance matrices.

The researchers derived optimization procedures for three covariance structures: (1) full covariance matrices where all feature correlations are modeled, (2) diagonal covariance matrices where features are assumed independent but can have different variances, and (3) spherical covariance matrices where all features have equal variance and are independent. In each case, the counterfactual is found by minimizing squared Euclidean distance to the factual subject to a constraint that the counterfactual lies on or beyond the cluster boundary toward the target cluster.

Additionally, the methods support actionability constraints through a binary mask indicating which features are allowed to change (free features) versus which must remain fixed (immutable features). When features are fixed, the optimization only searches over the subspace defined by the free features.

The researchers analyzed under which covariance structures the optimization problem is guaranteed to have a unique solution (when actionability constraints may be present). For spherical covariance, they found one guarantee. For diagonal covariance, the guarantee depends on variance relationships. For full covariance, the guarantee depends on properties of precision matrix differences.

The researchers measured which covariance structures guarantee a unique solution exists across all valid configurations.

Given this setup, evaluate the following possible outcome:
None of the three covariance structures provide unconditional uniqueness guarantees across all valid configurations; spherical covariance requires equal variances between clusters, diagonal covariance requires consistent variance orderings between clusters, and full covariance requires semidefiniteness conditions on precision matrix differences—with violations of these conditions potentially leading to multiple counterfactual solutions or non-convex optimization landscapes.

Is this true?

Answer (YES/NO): NO